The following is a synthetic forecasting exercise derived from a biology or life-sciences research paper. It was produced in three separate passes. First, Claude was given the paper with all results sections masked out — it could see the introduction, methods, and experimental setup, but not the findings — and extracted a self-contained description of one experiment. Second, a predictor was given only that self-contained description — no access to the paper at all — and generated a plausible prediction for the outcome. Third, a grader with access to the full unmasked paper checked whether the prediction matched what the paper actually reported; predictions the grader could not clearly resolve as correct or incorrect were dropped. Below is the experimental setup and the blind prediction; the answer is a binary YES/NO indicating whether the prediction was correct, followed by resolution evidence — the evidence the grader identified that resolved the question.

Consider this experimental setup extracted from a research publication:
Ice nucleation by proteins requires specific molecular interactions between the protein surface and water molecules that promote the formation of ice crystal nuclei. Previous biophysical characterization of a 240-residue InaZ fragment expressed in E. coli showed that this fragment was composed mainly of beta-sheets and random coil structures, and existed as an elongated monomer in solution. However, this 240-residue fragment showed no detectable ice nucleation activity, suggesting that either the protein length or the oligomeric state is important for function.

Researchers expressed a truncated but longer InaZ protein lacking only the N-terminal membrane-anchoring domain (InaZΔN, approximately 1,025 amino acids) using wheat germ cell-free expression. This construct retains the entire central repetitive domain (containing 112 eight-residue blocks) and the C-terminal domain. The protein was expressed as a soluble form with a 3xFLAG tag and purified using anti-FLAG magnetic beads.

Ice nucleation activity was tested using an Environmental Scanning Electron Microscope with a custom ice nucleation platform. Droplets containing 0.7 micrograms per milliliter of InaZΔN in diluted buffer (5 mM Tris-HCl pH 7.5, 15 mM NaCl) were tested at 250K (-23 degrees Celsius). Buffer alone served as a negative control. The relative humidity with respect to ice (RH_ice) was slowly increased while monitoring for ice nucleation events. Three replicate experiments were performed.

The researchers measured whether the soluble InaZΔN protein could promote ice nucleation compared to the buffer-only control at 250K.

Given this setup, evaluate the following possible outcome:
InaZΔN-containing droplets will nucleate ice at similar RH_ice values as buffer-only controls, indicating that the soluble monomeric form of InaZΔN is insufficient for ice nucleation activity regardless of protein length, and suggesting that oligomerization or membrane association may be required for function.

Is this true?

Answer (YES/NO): NO